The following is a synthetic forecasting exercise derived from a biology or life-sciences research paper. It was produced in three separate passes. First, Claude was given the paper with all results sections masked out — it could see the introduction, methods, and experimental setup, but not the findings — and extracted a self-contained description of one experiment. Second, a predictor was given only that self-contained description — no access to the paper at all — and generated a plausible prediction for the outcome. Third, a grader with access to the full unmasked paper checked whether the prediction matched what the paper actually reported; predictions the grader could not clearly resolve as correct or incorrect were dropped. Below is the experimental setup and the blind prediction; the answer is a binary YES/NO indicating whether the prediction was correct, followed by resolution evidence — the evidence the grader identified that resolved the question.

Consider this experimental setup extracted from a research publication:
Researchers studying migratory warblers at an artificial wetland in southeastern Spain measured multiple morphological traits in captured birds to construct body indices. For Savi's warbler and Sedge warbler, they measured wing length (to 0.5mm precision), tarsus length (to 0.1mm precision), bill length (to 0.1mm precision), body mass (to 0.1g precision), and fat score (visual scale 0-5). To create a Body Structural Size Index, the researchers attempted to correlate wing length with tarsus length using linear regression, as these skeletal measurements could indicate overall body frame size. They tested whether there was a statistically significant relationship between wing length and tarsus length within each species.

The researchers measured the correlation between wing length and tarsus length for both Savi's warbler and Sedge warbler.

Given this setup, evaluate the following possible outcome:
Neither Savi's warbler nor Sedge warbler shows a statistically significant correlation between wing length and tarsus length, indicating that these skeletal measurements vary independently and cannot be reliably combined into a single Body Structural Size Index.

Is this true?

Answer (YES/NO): YES